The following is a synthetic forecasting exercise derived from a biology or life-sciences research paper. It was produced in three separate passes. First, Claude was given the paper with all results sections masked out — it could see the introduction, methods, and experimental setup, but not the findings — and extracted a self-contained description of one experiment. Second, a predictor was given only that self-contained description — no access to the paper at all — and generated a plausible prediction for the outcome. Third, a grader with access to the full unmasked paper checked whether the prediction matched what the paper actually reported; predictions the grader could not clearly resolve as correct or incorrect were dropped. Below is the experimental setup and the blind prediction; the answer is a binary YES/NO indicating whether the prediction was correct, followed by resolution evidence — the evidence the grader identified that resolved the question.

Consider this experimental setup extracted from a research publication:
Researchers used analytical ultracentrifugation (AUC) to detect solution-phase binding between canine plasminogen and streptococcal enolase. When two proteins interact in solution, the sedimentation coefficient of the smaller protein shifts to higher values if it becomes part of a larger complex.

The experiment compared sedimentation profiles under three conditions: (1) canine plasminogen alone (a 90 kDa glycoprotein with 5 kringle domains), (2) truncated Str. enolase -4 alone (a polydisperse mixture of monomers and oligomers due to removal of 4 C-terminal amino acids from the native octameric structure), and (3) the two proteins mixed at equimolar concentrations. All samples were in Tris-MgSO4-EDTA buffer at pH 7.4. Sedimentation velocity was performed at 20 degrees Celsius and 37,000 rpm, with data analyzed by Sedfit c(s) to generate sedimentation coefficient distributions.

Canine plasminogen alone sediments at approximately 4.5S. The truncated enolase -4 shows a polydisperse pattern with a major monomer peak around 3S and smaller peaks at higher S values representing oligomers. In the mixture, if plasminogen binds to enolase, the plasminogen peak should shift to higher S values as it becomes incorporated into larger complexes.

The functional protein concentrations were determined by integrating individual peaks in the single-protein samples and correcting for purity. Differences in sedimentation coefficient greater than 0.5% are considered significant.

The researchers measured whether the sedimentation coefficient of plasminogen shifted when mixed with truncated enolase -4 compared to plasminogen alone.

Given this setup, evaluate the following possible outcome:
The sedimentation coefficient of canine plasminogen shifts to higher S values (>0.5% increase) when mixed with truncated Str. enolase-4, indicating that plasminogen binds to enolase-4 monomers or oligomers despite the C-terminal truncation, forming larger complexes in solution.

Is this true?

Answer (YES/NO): YES